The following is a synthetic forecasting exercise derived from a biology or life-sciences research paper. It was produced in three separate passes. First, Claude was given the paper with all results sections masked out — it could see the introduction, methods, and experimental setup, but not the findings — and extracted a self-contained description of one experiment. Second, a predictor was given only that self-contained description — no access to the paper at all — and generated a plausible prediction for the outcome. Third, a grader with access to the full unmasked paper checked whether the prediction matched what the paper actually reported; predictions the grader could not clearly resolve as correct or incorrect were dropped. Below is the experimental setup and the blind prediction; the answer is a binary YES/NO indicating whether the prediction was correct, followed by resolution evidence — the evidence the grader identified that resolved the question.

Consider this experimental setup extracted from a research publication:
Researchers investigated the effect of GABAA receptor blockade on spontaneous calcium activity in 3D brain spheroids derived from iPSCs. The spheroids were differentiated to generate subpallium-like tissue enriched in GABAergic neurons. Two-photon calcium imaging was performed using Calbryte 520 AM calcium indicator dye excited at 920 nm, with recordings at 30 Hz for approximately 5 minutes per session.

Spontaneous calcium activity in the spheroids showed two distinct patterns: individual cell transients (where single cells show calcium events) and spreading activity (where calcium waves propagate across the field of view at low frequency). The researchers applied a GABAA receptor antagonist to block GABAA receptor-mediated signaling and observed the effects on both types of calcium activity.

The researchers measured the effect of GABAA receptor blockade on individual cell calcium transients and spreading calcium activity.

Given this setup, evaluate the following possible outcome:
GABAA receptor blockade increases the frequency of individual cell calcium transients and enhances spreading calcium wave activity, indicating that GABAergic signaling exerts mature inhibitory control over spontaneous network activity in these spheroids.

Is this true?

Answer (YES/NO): NO